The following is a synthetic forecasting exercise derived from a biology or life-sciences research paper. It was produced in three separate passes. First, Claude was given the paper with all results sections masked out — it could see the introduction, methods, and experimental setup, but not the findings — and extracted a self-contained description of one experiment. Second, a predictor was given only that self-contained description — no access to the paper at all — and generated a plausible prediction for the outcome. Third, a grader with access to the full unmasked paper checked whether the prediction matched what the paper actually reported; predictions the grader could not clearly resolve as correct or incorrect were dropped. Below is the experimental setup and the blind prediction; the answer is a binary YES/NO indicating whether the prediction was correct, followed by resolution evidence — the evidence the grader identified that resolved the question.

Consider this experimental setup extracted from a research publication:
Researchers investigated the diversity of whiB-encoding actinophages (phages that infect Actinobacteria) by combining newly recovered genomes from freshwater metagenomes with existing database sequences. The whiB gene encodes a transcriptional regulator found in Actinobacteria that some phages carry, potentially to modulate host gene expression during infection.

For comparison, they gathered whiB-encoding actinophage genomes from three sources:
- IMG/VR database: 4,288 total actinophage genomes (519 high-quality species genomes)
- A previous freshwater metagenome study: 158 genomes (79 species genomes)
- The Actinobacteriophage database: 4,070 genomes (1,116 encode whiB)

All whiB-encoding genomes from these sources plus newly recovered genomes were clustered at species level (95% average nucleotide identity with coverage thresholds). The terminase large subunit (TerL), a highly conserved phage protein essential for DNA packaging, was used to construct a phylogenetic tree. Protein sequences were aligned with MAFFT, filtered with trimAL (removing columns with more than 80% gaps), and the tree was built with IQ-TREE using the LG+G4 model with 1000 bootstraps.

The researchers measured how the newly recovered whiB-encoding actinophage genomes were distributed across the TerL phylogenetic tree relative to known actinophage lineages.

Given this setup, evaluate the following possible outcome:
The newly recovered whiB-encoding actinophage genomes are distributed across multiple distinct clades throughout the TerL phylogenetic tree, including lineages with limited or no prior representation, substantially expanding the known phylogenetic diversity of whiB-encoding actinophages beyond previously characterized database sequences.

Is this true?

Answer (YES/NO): YES